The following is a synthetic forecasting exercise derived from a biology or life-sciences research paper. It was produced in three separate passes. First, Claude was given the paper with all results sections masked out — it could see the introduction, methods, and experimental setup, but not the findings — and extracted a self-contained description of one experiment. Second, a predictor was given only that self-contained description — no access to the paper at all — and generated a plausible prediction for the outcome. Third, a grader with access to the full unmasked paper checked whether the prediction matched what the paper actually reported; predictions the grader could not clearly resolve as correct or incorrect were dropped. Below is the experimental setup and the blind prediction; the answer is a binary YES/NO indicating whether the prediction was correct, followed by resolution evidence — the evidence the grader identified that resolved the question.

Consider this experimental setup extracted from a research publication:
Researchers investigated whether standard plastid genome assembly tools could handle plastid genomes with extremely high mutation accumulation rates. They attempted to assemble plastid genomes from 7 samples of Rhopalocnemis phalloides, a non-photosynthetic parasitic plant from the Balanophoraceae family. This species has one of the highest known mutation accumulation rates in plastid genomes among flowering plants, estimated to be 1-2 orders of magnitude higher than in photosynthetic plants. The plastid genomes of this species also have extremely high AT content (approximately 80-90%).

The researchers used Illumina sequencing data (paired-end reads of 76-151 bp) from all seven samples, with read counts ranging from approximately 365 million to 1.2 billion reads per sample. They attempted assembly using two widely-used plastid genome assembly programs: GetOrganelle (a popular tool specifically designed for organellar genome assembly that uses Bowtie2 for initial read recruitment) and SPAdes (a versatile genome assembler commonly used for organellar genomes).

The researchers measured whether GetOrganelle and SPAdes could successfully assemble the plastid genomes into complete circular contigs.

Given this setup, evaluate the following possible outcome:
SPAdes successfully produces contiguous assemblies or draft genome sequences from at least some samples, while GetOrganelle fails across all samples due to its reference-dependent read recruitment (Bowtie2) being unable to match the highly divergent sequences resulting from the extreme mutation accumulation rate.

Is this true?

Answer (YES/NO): NO